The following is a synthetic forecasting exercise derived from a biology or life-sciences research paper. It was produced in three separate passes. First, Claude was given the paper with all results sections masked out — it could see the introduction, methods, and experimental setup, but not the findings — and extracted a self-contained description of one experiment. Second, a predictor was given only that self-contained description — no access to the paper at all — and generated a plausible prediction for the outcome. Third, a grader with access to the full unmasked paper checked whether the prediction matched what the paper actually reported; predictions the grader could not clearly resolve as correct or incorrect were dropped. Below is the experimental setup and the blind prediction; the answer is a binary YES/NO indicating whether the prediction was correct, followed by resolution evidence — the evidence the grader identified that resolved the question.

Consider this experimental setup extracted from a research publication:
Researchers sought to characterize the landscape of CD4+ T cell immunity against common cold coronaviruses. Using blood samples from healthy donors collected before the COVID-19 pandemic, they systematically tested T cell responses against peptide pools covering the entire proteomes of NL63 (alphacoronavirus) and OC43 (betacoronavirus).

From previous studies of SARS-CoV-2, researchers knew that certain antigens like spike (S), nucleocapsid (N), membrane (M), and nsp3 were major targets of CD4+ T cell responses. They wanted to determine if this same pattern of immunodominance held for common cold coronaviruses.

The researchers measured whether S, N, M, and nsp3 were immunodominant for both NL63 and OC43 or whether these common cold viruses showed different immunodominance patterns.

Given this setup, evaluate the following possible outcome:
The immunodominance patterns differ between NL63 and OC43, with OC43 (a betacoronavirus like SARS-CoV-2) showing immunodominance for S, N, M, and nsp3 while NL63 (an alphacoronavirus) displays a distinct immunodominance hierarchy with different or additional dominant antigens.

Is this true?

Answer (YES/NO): NO